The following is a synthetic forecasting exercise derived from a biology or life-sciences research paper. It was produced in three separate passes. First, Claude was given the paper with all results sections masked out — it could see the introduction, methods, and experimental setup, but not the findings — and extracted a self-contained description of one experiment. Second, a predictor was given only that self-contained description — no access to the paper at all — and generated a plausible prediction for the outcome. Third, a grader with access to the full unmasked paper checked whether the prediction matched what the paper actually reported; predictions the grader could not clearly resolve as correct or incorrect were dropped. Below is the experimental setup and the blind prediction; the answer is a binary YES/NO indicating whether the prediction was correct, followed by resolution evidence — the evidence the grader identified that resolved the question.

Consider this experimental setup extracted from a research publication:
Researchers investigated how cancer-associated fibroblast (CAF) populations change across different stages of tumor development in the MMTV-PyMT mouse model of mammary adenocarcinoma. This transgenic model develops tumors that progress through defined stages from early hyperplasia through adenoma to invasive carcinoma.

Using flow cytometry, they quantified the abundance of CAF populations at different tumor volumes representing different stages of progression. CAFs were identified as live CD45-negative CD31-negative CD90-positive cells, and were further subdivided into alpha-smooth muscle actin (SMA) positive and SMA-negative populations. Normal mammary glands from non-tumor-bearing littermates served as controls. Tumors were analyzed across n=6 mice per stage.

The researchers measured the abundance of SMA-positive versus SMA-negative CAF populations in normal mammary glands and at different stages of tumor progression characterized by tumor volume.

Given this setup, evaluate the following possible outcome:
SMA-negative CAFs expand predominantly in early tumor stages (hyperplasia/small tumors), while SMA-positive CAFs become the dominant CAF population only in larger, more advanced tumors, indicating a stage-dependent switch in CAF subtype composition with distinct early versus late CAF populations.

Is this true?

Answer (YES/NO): NO